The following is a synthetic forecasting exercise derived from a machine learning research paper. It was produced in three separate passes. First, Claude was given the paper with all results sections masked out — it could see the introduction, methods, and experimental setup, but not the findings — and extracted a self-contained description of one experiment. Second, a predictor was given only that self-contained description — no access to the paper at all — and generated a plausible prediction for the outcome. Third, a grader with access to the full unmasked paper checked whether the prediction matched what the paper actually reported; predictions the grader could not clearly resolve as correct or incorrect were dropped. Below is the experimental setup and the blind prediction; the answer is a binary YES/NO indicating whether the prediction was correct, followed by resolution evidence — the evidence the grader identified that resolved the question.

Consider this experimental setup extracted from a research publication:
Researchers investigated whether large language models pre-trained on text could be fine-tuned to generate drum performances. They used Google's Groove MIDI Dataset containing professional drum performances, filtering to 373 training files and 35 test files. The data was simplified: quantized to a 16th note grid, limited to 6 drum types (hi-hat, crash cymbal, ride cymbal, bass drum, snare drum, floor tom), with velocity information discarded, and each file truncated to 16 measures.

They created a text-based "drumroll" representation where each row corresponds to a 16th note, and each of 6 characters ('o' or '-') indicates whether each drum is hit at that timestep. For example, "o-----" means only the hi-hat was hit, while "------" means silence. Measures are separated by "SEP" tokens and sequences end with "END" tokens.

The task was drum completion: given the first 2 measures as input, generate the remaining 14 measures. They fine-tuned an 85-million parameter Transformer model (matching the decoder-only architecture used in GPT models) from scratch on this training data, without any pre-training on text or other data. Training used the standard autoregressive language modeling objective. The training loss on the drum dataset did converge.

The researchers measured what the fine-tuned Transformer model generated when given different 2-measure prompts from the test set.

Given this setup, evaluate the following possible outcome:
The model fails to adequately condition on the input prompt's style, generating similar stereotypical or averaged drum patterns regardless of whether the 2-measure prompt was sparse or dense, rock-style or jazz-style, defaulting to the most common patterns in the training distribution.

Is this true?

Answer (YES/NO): NO